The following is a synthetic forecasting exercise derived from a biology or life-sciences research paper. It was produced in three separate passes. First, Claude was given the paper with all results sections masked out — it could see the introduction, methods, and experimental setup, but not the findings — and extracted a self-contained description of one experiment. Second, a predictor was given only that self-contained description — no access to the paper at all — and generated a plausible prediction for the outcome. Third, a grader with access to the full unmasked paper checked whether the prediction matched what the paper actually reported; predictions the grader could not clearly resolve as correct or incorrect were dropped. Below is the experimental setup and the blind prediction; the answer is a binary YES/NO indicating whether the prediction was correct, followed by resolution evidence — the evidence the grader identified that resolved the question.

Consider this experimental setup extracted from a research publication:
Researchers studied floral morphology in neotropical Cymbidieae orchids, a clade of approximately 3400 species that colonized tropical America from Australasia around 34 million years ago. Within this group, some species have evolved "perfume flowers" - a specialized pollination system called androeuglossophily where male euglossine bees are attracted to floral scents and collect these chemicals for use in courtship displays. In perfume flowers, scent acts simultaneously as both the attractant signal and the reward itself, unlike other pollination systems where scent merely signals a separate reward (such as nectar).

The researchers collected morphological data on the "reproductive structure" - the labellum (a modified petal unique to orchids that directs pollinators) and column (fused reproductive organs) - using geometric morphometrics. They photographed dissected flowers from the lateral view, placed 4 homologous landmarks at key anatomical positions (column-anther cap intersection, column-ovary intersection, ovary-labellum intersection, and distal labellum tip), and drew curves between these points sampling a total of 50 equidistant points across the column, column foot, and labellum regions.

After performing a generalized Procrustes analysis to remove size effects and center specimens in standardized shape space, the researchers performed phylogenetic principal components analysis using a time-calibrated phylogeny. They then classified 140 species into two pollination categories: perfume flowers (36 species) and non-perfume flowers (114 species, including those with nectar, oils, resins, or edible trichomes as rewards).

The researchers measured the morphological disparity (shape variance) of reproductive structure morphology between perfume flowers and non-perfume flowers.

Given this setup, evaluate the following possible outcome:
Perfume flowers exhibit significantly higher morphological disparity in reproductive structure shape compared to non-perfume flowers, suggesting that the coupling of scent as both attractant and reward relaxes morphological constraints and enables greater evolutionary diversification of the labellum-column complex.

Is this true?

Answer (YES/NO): NO